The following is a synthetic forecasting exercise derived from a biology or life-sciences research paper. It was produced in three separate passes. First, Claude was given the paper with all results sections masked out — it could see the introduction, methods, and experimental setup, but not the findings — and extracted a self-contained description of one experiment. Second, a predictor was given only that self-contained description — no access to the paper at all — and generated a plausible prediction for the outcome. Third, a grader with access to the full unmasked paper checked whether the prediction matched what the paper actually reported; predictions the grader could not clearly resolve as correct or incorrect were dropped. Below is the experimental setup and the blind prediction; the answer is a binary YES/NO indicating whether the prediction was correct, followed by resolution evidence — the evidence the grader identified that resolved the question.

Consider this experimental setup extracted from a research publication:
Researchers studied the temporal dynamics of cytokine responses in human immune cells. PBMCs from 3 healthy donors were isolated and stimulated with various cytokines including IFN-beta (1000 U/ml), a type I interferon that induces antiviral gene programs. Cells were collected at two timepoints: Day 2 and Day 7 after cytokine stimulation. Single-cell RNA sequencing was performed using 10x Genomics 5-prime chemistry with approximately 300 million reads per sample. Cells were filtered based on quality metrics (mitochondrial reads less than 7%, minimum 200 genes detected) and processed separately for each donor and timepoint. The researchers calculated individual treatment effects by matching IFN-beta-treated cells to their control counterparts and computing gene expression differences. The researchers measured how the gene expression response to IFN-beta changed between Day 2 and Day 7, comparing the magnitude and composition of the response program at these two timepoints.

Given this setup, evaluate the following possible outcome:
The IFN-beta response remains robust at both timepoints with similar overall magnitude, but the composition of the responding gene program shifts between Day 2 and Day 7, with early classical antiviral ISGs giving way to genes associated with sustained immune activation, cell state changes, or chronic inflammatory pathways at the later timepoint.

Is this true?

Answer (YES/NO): NO